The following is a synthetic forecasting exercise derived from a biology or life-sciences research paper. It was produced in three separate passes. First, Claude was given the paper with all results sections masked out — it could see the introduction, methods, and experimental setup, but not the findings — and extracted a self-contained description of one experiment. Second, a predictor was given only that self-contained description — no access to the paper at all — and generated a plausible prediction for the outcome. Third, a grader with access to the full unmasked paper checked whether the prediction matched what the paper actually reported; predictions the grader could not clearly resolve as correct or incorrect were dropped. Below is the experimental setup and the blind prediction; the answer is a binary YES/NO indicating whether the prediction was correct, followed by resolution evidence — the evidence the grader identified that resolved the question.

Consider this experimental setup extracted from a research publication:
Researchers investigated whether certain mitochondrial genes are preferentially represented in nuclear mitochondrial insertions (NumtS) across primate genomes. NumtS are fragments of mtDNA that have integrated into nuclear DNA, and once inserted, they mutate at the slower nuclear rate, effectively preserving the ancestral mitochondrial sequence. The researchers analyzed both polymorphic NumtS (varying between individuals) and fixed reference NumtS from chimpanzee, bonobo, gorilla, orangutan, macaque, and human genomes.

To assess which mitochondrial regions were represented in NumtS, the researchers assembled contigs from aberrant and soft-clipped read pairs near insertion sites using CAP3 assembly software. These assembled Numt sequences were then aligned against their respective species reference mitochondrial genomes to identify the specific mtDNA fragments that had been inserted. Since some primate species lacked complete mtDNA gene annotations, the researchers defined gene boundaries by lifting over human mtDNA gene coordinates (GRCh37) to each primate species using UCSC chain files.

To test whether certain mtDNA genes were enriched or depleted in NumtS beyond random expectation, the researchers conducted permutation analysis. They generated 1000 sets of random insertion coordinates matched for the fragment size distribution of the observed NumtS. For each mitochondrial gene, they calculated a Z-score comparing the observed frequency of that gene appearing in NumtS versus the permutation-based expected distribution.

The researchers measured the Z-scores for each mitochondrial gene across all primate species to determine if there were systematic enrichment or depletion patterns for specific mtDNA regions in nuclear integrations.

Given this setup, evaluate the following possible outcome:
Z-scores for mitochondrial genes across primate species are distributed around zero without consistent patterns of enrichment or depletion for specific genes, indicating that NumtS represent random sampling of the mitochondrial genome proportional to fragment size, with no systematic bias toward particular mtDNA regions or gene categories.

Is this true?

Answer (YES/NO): NO